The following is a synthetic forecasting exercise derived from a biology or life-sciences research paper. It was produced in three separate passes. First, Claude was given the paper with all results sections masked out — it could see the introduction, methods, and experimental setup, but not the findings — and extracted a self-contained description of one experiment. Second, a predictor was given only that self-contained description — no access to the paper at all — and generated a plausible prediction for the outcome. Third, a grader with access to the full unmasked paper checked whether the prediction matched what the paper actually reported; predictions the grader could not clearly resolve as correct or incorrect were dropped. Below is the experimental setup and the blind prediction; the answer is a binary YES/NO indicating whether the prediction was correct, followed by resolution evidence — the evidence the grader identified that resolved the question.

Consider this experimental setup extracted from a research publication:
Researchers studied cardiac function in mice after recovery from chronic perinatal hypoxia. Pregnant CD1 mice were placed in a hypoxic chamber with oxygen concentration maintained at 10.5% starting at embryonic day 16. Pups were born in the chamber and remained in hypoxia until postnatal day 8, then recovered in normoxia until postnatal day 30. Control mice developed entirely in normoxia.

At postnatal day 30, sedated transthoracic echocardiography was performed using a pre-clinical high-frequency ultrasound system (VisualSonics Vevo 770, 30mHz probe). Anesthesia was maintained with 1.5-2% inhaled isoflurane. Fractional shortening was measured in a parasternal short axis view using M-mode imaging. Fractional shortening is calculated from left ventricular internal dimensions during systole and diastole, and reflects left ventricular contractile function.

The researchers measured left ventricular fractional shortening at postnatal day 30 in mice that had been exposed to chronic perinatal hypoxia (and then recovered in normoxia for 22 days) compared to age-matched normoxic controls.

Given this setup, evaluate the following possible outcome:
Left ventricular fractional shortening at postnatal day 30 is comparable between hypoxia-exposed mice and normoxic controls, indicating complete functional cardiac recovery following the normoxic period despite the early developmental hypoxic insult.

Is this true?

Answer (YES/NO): NO